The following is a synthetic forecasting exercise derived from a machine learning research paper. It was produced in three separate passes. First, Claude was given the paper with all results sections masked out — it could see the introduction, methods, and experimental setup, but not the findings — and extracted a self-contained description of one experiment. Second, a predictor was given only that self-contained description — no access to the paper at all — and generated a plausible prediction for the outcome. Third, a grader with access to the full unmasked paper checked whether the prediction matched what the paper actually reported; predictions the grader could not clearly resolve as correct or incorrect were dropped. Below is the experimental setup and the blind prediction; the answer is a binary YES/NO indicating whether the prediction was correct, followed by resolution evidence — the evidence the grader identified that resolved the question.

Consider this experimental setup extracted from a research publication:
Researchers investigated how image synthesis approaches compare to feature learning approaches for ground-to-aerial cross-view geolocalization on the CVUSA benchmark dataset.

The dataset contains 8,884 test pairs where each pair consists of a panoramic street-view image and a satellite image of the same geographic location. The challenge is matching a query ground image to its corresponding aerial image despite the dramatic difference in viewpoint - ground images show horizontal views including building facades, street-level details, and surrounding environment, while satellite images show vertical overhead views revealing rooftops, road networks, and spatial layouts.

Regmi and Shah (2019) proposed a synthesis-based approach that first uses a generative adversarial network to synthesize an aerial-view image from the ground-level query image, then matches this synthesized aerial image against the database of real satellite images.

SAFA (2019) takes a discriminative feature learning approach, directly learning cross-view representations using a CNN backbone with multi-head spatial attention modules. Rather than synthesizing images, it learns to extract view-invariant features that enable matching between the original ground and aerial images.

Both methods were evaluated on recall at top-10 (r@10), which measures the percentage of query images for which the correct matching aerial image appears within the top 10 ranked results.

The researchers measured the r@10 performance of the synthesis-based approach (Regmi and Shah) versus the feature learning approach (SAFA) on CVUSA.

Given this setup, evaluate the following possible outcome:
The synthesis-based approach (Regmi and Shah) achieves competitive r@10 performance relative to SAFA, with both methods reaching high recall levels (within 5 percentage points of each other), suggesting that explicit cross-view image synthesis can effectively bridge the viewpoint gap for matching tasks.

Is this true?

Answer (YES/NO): NO